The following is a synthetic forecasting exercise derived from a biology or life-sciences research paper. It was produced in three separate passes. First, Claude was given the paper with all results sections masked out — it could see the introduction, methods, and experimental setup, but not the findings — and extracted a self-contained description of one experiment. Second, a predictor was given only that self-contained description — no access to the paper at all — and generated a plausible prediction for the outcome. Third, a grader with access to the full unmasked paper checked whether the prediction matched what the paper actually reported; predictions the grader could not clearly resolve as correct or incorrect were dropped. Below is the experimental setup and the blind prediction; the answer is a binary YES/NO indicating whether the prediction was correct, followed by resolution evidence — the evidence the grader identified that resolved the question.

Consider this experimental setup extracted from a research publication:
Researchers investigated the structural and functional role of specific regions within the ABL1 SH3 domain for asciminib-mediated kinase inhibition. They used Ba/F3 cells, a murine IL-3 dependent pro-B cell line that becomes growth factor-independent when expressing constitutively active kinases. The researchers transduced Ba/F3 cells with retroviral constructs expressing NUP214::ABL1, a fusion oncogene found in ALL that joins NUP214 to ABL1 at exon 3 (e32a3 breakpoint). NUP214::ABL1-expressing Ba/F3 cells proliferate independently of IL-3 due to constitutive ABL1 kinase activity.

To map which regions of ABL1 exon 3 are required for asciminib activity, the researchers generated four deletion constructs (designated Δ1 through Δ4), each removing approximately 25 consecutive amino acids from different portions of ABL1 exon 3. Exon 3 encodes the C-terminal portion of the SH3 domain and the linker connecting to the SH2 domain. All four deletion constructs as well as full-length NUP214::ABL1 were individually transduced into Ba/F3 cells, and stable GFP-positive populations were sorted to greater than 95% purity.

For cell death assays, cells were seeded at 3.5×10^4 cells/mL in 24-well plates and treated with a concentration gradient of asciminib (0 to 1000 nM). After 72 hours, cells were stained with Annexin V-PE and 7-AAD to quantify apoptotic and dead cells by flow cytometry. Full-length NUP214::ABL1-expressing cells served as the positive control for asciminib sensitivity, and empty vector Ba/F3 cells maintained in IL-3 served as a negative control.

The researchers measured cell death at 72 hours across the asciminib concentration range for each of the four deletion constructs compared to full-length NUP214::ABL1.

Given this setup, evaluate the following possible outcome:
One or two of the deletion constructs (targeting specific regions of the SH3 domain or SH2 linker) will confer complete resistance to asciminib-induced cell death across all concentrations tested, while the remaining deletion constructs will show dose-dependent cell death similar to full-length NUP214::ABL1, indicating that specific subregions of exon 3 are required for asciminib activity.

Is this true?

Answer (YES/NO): NO